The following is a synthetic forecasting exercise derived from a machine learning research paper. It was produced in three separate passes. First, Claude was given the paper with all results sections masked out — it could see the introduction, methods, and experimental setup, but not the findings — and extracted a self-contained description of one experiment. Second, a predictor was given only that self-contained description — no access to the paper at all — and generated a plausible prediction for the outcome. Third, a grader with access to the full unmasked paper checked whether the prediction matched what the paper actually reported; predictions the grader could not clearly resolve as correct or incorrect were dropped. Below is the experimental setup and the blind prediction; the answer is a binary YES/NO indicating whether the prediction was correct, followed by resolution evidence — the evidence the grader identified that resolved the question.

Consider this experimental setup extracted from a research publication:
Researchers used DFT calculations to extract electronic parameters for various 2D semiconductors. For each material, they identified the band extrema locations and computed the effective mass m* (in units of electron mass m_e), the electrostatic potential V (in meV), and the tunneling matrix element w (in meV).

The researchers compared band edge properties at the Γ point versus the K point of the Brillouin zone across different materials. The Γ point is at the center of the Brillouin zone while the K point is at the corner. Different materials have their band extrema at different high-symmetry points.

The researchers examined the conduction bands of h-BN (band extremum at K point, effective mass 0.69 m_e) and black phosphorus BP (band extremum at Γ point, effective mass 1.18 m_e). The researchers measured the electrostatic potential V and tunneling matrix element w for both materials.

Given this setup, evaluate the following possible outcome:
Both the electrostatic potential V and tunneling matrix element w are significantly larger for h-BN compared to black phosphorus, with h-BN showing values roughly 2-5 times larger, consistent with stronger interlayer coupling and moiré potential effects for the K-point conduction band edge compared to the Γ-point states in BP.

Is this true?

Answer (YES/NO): NO